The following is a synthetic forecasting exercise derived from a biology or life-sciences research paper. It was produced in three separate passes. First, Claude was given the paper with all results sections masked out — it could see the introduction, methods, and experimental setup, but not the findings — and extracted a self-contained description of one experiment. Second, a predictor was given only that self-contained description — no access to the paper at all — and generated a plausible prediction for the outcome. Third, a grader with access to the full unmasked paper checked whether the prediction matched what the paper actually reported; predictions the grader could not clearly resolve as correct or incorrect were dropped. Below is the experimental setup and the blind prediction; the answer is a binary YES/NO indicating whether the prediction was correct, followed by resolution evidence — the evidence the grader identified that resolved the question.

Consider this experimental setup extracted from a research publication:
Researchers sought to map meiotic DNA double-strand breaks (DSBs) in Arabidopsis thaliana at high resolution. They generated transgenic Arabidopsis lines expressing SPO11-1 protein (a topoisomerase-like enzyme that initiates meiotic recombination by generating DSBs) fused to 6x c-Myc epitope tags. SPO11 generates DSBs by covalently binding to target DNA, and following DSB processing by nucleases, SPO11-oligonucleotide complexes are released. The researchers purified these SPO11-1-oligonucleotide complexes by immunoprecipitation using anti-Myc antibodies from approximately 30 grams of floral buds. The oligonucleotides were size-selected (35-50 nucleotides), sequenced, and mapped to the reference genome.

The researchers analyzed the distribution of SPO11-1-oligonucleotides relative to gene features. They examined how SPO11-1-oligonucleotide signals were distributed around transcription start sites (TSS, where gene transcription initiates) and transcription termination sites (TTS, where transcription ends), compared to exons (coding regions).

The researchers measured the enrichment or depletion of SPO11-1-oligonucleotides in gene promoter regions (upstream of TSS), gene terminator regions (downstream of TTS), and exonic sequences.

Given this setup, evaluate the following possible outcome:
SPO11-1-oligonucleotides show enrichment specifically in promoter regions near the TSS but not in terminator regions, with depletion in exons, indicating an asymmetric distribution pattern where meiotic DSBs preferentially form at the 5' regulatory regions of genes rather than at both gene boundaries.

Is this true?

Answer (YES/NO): NO